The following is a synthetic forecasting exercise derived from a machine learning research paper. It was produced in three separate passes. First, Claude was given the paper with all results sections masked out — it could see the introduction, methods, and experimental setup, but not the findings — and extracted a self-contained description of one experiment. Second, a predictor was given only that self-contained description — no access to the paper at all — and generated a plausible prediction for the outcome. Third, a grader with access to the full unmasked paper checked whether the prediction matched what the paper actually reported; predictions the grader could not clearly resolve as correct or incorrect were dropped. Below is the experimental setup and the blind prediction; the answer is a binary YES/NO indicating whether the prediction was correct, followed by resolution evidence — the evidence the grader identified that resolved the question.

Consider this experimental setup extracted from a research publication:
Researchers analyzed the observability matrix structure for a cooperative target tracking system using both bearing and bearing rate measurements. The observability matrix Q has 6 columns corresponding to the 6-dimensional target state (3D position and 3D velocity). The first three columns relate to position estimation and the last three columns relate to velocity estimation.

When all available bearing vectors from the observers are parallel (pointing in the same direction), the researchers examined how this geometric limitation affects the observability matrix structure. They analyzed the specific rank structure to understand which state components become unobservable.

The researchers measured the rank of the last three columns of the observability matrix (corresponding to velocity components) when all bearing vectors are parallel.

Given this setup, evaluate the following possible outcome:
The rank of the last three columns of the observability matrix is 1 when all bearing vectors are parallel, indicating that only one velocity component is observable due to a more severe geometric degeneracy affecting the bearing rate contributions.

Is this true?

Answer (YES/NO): NO